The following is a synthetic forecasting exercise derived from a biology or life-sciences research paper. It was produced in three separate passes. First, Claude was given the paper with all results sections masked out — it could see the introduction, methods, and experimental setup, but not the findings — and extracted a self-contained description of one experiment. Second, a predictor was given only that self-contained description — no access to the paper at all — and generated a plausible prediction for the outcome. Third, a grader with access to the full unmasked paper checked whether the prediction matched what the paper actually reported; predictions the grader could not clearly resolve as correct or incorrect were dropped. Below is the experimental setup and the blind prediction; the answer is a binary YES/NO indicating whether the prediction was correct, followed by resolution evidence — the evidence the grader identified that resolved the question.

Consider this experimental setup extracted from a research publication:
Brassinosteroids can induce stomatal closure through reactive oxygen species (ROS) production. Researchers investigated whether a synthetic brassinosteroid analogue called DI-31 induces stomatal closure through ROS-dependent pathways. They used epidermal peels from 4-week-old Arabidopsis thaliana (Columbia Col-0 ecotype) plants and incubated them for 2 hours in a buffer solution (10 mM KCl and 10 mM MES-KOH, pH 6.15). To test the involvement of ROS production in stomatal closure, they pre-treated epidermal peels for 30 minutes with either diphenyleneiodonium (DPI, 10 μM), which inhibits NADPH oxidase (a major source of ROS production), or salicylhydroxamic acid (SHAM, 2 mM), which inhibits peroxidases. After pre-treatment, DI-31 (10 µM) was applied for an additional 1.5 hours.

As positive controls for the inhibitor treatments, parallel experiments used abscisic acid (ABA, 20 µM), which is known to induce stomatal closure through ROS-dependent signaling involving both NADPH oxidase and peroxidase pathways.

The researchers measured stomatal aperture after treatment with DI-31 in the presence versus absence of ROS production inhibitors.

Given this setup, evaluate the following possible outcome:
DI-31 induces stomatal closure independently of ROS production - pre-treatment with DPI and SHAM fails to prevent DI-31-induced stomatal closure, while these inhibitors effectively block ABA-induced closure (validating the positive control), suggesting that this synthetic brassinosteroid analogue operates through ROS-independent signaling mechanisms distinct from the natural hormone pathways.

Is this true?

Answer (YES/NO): NO